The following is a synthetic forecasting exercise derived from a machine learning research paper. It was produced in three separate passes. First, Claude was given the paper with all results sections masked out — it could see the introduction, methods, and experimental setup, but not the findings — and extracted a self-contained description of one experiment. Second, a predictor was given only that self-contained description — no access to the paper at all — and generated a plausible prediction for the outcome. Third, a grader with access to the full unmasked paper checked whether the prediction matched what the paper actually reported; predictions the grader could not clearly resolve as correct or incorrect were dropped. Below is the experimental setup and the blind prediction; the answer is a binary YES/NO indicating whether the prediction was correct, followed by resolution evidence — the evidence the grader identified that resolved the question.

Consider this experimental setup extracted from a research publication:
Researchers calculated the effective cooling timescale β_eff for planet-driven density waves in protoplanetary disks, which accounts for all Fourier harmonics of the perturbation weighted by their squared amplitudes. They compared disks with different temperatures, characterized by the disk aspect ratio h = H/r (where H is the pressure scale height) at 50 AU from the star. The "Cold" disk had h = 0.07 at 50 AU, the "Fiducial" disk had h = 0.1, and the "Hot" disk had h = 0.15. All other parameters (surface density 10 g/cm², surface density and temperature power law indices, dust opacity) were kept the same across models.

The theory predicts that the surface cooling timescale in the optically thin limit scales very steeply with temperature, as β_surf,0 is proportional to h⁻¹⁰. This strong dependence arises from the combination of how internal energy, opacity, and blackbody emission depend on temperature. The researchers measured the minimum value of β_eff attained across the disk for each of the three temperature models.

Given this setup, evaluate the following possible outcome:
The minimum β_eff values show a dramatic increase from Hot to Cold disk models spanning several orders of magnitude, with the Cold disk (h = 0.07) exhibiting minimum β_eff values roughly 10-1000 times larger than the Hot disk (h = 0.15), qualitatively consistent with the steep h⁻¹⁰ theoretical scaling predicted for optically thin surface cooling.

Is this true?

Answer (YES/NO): YES